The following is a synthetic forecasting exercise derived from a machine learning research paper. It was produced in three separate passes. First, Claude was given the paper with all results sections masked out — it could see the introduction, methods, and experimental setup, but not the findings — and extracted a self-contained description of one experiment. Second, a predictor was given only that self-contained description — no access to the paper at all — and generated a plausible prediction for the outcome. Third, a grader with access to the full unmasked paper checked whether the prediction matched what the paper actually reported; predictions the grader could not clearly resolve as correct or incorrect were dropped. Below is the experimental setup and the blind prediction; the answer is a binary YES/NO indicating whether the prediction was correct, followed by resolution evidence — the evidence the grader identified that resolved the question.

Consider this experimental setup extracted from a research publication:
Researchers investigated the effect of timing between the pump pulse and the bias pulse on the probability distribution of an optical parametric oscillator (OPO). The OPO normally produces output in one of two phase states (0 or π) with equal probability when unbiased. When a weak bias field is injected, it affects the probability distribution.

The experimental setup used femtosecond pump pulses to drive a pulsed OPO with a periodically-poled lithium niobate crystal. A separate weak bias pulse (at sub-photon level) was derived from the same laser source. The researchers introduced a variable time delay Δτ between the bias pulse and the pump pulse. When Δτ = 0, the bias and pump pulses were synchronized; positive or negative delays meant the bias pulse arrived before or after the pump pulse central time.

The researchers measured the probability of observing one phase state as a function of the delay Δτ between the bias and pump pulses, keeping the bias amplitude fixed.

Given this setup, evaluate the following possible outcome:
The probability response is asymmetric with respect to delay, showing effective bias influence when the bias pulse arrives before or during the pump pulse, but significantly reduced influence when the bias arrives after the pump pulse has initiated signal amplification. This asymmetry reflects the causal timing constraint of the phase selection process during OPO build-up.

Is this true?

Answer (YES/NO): NO